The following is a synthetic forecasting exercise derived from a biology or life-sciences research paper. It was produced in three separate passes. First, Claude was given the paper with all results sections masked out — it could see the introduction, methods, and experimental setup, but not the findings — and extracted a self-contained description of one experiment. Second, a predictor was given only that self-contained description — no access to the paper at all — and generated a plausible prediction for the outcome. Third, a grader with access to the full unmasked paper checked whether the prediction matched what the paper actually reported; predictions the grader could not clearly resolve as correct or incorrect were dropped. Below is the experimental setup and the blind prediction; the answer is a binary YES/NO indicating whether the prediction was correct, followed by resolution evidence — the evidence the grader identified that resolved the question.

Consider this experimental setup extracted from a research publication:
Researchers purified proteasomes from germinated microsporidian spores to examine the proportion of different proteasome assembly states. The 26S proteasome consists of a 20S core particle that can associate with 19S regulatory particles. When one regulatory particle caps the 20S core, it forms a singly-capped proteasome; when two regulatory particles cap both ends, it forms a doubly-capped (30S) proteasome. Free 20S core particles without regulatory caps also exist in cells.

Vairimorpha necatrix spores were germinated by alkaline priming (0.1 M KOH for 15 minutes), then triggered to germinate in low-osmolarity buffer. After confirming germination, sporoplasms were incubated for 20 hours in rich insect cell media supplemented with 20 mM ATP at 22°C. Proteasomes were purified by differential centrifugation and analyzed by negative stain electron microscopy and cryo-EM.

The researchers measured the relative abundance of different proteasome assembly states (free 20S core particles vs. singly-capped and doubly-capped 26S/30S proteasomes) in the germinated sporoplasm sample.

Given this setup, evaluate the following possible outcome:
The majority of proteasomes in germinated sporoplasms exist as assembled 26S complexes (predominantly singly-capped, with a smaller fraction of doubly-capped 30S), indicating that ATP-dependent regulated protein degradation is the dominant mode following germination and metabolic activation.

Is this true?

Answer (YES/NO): NO